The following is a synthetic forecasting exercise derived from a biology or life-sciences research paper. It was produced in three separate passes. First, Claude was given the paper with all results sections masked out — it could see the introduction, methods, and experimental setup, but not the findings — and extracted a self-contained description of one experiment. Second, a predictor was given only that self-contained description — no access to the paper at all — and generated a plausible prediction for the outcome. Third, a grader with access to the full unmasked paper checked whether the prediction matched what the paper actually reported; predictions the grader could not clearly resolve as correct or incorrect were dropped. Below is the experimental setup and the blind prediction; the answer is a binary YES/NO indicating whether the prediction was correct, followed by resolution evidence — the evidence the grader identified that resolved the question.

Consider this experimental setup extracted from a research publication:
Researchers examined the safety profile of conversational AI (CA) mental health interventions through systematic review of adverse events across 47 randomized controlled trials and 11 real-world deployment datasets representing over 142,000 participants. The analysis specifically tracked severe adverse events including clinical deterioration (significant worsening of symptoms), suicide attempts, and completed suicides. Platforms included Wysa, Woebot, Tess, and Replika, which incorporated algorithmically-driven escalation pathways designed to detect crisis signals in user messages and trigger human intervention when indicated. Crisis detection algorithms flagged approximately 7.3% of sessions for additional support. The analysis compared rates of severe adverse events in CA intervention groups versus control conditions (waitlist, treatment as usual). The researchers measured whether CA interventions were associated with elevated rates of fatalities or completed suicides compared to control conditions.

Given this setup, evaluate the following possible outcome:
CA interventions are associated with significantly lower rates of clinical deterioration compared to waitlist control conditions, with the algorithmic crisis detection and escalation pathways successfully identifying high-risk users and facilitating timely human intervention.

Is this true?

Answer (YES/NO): NO